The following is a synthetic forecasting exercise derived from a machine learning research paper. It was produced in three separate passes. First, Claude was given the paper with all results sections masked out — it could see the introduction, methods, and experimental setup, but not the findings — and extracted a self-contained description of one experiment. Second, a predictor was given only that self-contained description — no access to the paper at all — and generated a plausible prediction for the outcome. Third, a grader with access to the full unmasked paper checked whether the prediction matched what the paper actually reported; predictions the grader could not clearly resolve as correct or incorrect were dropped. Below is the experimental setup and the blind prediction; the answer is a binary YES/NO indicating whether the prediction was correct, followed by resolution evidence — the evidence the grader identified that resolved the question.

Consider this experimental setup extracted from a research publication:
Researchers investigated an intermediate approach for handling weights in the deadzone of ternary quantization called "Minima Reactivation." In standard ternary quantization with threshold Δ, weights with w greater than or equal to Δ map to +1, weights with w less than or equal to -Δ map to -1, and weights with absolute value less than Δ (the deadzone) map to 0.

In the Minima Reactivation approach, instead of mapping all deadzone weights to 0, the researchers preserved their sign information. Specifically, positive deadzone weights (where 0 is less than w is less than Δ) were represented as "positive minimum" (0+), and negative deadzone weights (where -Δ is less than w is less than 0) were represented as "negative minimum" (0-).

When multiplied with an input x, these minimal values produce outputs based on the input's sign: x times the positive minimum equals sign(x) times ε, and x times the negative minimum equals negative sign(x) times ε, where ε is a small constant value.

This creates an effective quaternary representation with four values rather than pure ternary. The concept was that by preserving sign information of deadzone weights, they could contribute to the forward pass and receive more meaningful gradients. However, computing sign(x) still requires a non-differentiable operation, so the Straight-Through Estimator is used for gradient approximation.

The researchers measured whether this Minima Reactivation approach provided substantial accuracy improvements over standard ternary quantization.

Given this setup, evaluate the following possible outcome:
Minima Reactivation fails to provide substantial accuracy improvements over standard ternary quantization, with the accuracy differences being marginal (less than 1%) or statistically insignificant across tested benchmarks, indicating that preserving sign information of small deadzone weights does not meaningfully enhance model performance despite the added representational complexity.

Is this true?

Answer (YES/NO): YES